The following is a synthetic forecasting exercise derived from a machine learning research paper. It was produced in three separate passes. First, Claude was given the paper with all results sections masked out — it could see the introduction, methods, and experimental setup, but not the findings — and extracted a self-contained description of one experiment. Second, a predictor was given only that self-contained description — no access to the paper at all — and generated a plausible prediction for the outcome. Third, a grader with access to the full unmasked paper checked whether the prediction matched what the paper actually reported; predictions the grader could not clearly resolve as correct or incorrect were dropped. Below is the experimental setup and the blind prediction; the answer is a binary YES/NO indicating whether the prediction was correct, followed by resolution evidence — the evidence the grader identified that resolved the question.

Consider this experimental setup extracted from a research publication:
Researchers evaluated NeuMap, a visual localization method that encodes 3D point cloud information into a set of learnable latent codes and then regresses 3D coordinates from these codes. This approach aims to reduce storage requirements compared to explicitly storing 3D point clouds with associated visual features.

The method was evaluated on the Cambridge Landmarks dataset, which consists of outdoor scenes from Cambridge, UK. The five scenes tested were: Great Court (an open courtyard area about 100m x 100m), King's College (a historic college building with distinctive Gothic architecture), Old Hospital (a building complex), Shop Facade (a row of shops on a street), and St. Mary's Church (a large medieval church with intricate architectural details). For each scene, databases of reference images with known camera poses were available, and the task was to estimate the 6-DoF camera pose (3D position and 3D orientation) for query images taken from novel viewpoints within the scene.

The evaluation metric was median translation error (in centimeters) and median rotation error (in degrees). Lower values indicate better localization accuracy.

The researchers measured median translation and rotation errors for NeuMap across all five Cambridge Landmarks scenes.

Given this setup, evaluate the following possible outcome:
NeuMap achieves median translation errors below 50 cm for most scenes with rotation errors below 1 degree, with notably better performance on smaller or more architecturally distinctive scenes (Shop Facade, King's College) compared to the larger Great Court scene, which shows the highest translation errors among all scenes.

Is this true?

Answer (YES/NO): NO